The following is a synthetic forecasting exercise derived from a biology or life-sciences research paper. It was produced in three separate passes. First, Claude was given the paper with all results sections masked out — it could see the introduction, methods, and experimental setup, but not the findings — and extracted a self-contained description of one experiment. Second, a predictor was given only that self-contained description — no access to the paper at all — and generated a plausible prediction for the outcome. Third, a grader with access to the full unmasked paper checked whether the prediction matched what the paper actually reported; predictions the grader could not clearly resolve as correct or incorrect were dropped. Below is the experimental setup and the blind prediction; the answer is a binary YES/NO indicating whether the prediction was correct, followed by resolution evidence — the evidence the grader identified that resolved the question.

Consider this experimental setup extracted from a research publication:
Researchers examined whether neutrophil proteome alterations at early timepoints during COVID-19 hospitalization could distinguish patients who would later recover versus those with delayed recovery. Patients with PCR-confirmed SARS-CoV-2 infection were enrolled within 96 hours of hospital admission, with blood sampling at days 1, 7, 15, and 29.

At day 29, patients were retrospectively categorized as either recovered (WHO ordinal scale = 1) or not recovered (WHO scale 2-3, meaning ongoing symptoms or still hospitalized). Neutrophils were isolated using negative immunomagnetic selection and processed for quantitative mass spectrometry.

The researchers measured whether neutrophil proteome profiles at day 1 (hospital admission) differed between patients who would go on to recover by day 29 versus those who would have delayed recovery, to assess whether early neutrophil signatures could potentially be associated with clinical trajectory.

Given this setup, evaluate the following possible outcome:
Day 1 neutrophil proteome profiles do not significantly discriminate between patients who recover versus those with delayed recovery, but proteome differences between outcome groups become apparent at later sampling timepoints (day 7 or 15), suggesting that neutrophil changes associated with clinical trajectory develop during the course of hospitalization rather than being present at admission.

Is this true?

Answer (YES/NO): NO